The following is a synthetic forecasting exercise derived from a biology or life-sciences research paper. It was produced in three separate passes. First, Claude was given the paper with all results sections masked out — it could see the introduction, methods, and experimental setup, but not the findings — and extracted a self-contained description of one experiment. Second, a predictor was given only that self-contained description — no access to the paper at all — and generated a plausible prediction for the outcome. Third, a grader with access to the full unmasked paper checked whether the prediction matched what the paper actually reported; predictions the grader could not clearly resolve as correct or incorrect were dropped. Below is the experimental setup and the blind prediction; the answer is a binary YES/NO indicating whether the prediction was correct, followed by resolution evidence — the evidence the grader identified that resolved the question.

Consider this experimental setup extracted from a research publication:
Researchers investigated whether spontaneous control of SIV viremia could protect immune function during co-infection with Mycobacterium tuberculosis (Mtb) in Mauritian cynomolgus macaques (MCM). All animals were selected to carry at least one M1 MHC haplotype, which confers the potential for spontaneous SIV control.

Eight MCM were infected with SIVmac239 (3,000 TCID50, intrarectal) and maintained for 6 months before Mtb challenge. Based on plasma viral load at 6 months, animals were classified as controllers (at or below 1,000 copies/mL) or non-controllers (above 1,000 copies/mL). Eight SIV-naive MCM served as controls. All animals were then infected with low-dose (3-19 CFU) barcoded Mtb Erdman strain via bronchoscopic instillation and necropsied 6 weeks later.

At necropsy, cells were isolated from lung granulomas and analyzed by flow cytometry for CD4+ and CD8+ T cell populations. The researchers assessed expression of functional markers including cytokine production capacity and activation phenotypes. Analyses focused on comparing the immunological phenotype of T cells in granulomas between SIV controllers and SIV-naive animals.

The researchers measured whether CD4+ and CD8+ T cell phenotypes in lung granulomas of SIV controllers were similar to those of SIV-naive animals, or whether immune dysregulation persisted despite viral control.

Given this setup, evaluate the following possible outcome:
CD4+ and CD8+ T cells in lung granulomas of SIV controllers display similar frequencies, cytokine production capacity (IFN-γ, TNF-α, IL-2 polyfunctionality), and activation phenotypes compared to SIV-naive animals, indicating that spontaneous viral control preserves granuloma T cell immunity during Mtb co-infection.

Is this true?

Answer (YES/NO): NO